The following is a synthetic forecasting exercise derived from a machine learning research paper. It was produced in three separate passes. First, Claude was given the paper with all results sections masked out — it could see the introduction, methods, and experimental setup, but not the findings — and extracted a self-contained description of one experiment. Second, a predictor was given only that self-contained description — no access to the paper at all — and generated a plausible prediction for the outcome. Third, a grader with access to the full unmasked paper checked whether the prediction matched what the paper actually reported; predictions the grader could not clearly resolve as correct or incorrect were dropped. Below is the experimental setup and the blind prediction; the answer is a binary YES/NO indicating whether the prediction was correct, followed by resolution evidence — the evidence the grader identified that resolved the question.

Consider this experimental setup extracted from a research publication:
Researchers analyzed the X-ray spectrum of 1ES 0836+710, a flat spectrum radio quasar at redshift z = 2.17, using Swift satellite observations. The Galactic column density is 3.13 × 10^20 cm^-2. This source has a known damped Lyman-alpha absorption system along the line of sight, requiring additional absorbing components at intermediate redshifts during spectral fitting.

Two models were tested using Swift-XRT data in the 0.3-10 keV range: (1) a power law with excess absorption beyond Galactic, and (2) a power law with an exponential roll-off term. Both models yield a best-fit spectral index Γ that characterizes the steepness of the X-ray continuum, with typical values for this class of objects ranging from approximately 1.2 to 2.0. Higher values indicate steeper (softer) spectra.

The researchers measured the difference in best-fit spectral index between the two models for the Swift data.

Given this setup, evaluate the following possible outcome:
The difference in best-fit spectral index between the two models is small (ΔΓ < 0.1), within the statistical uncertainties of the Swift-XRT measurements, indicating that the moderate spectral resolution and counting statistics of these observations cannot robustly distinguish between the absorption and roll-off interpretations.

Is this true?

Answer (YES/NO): YES